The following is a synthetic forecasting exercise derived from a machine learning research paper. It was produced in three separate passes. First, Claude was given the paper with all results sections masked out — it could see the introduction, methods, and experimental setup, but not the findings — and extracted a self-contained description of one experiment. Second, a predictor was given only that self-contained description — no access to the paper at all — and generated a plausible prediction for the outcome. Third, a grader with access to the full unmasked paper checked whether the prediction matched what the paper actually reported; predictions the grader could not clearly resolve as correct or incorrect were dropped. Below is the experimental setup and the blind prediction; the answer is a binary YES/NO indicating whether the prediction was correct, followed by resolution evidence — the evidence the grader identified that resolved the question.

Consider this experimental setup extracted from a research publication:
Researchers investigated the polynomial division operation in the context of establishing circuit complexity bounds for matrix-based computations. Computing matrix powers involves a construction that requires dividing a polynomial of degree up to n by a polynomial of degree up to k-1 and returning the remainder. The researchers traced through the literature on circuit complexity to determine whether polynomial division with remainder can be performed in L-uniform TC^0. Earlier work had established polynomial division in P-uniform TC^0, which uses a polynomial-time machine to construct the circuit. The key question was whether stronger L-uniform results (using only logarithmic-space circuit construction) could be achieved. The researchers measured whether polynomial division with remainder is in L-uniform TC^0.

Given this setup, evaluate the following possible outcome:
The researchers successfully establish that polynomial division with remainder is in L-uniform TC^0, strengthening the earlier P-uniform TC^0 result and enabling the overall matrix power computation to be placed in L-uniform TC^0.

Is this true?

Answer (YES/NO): YES